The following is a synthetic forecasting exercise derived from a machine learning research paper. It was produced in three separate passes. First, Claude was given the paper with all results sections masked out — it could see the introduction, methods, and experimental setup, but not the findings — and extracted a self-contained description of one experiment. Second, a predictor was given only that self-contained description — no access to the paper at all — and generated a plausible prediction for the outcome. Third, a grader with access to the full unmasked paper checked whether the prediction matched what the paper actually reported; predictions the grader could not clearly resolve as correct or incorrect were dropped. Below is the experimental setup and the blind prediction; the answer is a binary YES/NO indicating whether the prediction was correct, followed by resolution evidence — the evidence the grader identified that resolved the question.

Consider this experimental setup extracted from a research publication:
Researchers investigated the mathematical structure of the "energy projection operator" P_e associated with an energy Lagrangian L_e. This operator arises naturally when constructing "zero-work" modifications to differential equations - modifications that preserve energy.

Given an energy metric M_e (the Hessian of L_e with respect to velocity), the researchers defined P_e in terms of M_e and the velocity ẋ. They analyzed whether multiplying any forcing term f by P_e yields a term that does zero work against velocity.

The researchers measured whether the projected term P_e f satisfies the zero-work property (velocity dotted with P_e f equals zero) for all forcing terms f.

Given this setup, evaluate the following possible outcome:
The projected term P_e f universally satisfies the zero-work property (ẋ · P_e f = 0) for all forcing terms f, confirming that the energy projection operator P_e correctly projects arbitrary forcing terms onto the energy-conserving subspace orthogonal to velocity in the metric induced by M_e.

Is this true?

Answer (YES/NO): YES